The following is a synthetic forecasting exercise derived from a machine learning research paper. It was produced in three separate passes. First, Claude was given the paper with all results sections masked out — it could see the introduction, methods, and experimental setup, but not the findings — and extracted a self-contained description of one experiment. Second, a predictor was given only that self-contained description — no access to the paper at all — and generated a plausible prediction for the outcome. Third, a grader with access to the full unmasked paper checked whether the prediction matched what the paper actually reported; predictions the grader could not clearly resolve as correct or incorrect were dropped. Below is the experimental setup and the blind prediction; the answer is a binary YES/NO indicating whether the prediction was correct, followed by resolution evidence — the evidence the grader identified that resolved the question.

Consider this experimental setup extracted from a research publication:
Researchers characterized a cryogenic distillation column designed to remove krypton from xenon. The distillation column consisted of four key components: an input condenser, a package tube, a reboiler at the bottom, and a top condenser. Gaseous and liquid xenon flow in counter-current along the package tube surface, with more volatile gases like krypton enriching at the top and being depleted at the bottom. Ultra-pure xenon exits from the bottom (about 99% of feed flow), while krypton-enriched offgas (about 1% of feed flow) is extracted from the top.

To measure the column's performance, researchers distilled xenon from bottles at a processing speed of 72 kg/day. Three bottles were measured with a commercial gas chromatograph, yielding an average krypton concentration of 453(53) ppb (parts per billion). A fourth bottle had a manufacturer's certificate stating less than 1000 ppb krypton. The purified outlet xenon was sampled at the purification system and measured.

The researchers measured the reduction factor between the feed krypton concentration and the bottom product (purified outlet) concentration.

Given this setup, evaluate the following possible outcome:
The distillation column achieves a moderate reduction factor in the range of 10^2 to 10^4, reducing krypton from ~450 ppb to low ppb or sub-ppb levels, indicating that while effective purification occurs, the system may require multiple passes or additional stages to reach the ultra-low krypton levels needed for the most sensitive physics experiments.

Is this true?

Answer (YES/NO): NO